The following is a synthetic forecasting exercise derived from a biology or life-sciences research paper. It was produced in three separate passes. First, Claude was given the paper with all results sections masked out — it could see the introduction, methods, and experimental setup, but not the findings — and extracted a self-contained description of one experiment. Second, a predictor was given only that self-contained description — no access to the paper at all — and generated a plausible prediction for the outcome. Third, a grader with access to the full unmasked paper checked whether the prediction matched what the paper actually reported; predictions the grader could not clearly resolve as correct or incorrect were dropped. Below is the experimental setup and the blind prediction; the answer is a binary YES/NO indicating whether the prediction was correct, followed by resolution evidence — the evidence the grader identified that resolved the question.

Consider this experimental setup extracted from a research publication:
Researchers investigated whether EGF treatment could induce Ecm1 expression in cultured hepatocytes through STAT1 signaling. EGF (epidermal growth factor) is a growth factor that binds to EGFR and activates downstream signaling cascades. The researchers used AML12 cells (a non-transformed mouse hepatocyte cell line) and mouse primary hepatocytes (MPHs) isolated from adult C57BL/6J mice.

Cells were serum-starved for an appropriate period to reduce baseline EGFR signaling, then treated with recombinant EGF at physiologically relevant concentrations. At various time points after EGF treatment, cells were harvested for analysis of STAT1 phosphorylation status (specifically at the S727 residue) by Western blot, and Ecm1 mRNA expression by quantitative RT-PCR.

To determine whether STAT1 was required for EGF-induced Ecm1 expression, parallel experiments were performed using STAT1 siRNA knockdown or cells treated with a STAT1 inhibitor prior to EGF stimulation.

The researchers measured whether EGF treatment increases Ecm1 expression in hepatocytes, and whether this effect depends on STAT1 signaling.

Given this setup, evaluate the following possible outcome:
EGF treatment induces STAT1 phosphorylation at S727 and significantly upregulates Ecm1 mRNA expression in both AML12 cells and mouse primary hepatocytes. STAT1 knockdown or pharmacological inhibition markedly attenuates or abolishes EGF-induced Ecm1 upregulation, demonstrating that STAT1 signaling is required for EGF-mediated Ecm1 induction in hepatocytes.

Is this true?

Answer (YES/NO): YES